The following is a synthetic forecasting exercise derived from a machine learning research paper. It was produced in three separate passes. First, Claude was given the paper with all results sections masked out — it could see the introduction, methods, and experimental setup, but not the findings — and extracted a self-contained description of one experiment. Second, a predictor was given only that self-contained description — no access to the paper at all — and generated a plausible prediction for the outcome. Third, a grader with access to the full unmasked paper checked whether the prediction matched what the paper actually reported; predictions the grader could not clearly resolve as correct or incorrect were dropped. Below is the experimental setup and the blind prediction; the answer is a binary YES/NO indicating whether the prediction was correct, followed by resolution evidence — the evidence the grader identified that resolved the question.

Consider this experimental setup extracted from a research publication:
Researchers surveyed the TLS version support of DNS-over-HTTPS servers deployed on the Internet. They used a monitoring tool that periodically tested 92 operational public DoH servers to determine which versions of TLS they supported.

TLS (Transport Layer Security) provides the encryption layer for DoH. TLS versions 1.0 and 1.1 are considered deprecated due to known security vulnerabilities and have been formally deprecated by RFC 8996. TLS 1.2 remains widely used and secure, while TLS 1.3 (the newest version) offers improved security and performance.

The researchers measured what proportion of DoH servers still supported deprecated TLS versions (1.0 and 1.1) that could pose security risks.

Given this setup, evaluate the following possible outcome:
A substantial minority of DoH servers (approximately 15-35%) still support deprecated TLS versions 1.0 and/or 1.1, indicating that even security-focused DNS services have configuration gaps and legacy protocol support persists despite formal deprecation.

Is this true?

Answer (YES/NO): YES